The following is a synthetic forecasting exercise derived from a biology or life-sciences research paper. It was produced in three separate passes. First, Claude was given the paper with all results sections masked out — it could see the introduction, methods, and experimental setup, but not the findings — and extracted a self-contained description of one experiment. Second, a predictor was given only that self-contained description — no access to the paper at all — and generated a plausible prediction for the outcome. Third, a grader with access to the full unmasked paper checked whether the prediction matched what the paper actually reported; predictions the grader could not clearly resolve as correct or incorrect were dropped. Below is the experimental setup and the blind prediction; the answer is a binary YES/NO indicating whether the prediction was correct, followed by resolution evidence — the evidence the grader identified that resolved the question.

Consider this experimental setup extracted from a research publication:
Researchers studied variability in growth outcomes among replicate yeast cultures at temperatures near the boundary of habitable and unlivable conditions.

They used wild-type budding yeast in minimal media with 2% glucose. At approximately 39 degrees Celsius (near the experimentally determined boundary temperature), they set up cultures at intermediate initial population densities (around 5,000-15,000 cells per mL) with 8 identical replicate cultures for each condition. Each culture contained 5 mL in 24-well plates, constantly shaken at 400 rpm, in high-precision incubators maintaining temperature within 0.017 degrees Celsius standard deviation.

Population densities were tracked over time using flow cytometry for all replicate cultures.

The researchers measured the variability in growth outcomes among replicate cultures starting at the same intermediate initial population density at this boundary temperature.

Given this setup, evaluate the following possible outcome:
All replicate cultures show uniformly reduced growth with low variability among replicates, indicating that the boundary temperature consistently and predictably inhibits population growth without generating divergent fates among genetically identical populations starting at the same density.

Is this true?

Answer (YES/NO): NO